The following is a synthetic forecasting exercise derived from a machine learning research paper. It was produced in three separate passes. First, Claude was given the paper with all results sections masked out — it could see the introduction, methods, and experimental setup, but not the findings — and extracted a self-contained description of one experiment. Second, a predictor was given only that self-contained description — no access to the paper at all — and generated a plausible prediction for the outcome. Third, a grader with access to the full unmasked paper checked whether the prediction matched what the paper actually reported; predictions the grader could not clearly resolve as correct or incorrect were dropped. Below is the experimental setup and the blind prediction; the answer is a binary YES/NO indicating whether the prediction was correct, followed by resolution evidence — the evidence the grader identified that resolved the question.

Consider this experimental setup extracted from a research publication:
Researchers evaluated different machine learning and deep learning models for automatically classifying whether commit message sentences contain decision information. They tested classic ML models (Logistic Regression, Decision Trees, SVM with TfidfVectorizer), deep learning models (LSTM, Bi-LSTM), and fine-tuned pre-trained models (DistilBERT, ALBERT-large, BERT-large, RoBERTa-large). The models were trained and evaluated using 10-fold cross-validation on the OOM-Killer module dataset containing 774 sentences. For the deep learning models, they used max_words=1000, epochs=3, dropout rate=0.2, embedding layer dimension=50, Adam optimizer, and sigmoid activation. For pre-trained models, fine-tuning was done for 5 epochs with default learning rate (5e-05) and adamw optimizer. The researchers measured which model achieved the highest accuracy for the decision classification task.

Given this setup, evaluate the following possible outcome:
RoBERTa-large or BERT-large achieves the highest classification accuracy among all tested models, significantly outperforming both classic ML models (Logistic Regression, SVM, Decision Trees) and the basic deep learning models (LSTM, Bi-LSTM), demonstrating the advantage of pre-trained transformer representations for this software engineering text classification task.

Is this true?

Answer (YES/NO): NO